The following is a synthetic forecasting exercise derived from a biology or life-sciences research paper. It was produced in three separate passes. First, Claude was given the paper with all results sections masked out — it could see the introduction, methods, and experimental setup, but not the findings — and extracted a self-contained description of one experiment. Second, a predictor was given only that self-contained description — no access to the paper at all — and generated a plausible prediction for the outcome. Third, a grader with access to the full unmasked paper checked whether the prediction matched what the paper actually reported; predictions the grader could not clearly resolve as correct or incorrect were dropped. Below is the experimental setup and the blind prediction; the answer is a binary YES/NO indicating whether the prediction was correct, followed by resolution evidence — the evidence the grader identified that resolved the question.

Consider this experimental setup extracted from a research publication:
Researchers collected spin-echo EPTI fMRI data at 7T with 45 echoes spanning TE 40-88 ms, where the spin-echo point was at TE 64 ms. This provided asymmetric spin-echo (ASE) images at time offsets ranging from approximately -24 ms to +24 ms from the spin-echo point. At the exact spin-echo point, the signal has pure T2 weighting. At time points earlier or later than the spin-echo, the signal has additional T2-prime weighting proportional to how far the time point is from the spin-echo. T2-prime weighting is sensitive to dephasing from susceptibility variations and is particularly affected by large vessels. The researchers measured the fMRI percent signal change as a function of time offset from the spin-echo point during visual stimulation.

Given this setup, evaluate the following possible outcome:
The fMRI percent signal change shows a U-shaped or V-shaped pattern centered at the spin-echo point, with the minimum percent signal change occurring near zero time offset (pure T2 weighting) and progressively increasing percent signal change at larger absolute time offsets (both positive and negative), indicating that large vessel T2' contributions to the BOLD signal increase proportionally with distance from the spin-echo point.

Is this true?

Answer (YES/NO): YES